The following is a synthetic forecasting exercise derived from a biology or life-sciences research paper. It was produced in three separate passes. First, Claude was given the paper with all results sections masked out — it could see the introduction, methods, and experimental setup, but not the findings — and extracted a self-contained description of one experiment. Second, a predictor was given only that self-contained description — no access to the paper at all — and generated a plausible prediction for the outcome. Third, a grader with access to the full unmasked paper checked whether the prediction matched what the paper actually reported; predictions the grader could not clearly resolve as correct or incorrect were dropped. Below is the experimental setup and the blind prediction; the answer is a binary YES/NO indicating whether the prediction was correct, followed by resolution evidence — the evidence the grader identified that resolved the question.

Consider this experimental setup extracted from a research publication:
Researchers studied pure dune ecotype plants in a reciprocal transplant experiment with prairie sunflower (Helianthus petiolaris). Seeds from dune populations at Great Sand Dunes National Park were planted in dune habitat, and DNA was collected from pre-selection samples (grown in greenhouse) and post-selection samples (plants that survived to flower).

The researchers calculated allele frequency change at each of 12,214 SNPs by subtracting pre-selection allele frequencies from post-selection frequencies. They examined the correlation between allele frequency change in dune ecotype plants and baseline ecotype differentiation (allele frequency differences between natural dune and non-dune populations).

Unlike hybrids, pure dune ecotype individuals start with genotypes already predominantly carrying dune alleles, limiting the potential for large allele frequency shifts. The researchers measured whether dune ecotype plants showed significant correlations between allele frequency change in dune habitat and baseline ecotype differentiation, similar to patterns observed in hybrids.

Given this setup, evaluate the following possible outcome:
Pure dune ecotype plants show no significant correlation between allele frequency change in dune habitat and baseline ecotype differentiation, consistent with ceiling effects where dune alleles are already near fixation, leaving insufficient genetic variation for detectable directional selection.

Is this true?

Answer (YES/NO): YES